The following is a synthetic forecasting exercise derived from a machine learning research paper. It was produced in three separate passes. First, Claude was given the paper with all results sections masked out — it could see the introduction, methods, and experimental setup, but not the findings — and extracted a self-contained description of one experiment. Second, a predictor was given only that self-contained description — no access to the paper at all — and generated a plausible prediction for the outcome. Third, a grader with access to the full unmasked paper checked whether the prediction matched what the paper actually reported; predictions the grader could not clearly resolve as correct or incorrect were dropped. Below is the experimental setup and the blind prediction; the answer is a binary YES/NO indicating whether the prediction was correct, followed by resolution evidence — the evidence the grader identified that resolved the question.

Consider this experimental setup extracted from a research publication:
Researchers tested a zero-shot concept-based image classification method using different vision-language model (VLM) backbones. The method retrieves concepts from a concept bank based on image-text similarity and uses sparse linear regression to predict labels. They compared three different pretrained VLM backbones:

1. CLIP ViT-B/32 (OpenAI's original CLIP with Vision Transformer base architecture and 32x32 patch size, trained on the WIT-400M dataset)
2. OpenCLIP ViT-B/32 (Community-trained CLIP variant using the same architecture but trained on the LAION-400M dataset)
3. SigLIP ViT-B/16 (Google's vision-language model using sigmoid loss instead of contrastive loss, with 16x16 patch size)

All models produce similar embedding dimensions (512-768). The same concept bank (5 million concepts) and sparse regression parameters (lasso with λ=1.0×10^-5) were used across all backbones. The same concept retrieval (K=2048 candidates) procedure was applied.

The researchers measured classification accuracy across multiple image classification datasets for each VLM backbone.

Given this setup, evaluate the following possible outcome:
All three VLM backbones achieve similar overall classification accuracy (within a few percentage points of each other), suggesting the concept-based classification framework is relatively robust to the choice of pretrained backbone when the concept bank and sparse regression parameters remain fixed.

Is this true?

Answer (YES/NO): NO